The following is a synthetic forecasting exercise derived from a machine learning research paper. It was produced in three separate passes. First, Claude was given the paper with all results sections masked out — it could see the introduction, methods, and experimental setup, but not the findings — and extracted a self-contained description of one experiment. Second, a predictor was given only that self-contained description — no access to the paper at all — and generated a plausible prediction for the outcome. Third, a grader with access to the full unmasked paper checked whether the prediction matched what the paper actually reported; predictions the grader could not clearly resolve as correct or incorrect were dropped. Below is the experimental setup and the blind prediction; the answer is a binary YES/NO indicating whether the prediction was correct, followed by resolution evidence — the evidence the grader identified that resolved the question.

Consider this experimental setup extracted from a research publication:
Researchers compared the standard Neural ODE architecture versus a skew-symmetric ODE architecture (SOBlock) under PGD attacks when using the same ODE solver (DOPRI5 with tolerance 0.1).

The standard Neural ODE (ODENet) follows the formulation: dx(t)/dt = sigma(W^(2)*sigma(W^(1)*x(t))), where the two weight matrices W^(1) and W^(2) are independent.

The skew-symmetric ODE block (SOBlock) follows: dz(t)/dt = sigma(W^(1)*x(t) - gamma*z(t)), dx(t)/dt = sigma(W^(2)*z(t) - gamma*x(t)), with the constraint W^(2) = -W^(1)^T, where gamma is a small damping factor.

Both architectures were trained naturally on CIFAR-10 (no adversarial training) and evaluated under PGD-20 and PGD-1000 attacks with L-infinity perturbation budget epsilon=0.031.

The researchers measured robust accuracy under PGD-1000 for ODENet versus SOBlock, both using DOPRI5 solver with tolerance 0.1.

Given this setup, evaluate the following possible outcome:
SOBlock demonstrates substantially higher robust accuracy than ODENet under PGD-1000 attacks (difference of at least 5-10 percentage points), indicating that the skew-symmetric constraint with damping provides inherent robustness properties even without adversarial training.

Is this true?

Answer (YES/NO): YES